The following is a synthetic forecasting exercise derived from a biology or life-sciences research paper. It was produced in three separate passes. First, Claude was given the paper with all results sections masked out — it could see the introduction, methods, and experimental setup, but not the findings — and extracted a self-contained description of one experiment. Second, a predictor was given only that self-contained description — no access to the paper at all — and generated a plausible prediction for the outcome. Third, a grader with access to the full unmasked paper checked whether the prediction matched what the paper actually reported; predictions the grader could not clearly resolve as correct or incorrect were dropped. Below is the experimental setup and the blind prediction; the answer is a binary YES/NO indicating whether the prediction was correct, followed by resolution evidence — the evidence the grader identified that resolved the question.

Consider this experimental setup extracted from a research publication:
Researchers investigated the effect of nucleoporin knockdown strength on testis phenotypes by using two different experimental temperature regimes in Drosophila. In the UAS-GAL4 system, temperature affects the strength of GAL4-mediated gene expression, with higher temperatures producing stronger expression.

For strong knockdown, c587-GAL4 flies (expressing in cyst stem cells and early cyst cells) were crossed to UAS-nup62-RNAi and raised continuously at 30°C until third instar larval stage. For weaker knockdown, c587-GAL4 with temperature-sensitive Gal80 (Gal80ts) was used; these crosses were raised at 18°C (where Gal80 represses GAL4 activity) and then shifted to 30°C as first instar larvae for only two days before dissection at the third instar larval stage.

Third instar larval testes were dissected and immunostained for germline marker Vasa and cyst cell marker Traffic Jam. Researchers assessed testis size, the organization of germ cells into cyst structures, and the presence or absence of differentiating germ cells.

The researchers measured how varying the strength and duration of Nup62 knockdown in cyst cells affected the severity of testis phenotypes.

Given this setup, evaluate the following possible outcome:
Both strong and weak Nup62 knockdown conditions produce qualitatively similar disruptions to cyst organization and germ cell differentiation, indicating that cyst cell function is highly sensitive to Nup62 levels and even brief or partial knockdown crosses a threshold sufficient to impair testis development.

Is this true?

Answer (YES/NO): NO